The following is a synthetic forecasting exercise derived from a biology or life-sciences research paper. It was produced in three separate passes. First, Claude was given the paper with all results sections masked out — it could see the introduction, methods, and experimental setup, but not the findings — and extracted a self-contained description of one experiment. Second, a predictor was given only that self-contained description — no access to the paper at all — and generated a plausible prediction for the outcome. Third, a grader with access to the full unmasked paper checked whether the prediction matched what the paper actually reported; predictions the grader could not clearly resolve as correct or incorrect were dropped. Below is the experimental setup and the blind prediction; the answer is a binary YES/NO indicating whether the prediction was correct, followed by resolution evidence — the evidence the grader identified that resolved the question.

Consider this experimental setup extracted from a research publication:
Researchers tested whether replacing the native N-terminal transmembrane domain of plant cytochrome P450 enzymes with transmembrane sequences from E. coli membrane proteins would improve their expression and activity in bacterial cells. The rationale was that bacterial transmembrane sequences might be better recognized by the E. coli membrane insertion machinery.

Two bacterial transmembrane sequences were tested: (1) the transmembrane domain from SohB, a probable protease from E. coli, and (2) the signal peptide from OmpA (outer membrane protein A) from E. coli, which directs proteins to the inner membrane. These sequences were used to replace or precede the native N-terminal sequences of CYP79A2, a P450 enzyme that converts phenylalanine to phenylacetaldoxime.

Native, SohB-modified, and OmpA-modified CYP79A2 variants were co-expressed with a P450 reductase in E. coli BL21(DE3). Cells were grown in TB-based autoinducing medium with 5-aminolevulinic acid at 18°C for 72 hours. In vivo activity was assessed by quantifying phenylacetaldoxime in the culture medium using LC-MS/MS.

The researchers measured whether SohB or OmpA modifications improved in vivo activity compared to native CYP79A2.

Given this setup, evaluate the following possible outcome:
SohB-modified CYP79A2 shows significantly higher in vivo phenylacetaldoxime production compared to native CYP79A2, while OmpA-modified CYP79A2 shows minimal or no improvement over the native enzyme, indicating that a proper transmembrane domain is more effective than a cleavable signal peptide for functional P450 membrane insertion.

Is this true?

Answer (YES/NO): NO